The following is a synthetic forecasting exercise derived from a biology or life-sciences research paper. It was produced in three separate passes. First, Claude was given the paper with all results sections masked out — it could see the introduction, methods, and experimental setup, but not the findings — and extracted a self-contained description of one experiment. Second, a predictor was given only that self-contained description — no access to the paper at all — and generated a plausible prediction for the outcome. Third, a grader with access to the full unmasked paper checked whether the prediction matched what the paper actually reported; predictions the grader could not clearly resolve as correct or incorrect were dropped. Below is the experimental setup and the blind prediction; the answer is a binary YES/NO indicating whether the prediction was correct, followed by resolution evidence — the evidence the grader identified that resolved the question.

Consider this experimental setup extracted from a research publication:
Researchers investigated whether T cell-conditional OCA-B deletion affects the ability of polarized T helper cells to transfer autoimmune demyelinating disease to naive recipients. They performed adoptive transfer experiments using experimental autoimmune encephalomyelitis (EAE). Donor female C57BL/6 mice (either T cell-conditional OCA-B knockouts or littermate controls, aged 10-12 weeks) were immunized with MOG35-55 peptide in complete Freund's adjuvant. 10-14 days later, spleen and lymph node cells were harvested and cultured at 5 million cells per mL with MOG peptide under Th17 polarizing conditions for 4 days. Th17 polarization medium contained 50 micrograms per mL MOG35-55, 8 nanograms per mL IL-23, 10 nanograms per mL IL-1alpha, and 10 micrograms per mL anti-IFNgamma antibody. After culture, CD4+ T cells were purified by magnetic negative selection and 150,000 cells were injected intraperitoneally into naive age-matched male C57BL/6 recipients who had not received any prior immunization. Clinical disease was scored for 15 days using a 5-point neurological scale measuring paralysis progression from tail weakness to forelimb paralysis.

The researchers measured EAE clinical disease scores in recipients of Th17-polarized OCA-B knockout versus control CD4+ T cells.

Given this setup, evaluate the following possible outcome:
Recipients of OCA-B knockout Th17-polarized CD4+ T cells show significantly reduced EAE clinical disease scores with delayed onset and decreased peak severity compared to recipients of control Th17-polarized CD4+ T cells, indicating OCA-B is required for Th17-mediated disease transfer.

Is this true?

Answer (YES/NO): YES